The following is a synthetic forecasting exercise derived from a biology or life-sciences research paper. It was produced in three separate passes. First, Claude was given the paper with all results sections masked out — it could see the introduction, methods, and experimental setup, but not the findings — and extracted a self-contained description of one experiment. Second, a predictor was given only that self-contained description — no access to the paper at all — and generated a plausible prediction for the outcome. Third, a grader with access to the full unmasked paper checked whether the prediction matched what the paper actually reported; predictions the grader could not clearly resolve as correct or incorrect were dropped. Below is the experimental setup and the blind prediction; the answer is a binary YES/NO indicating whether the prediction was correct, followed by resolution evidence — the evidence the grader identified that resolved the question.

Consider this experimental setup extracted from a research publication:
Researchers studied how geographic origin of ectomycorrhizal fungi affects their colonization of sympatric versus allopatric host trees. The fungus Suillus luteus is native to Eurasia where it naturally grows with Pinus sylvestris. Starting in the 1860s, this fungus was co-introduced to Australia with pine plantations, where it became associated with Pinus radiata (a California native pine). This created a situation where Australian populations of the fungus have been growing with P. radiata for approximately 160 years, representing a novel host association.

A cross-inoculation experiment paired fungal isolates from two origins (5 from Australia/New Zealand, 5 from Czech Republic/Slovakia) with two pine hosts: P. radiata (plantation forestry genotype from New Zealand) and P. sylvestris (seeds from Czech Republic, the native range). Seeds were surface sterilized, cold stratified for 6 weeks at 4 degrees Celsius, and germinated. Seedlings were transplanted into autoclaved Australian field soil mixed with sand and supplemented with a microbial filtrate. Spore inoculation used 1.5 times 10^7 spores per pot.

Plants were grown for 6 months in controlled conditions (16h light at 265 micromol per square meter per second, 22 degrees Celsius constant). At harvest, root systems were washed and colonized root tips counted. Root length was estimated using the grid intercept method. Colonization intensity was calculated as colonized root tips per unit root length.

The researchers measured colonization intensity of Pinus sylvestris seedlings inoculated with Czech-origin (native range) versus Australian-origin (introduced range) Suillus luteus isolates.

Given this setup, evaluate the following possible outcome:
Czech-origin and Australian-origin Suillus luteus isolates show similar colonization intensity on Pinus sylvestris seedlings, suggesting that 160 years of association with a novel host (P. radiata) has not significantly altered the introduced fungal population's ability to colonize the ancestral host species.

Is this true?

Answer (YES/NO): NO